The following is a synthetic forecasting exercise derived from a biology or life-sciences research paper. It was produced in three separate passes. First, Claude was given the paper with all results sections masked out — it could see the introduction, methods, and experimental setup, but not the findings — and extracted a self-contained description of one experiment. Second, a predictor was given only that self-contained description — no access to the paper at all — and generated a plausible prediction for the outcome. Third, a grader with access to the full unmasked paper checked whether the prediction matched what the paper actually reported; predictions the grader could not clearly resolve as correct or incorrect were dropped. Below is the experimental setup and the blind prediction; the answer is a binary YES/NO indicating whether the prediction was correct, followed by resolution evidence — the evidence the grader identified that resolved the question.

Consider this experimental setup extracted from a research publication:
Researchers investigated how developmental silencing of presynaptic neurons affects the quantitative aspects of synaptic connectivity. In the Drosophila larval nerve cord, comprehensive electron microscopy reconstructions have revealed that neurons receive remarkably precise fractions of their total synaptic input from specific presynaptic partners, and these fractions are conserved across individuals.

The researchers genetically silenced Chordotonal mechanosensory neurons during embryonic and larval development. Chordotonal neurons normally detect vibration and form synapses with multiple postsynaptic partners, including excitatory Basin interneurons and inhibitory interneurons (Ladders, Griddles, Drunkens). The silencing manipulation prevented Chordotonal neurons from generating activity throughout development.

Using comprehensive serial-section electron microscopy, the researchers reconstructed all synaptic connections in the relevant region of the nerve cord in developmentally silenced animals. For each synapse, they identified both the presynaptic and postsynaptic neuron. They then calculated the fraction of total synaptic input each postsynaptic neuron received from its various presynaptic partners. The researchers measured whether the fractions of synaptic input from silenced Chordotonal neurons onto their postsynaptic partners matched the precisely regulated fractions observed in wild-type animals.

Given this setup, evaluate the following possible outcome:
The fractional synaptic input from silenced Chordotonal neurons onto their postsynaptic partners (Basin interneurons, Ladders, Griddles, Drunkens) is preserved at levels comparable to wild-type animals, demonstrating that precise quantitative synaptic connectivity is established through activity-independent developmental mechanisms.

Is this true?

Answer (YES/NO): NO